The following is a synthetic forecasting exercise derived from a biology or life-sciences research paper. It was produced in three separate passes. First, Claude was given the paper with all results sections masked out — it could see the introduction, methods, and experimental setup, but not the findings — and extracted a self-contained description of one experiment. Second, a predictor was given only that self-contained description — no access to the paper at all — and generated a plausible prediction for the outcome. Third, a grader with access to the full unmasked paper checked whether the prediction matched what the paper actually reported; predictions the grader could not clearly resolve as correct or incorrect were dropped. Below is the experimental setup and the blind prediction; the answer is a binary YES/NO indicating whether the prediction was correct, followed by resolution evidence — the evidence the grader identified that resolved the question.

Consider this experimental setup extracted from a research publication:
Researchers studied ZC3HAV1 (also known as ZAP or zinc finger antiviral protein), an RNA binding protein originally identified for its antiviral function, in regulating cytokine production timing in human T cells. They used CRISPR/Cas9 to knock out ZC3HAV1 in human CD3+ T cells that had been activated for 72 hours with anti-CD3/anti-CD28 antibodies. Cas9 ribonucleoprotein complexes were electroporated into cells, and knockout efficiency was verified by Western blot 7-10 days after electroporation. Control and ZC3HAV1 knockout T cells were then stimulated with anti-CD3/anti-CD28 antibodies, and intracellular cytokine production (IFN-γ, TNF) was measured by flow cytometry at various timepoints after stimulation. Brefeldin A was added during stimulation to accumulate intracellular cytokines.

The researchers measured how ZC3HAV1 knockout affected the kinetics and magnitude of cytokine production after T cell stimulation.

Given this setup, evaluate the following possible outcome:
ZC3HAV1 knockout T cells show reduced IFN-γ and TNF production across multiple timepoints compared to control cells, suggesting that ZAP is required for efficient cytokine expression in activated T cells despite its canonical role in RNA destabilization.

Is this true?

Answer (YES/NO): NO